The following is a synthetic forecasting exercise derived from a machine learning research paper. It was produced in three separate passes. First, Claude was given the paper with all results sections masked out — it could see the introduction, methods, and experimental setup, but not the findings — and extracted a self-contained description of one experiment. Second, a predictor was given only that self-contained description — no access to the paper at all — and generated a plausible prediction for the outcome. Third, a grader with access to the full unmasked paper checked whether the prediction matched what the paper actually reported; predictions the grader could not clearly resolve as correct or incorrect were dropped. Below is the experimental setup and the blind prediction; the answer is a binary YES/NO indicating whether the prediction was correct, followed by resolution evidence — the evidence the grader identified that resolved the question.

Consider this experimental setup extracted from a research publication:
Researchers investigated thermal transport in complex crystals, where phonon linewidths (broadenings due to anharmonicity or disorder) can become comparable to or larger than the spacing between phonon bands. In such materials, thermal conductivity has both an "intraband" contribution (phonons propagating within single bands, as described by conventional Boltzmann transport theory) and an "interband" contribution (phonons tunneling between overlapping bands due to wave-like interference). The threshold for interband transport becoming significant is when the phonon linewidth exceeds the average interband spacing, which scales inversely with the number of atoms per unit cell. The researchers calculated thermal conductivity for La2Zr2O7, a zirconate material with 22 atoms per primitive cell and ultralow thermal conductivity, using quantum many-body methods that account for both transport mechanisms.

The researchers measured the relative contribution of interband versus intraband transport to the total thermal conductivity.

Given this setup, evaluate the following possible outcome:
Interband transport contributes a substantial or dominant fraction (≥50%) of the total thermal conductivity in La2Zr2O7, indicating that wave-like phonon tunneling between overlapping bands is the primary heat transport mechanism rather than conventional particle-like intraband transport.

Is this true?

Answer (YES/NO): YES